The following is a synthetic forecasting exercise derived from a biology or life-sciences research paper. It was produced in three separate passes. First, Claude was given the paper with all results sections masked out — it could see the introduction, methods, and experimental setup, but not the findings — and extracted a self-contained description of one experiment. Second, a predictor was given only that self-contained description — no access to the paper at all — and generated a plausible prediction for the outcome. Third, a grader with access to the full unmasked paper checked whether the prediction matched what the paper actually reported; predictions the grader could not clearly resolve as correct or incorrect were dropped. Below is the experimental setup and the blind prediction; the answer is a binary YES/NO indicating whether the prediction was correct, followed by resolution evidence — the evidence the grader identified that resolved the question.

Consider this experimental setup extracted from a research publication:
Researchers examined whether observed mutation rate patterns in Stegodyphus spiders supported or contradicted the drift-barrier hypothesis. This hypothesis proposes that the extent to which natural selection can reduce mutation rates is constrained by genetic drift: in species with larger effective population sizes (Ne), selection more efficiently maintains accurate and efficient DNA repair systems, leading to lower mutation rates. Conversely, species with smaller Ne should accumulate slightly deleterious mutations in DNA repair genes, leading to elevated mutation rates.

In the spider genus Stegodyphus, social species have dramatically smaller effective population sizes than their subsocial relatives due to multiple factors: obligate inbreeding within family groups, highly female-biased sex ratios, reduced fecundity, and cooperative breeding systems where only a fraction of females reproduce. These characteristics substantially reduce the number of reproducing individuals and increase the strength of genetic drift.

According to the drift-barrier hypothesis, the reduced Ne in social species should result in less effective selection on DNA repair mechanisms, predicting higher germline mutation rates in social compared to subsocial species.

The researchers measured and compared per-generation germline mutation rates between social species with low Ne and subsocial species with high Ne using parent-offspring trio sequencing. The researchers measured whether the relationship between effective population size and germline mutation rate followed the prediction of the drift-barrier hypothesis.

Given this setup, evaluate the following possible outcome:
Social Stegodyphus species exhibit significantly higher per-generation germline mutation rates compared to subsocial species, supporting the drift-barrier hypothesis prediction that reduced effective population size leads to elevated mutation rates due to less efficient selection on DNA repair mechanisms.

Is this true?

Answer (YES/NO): NO